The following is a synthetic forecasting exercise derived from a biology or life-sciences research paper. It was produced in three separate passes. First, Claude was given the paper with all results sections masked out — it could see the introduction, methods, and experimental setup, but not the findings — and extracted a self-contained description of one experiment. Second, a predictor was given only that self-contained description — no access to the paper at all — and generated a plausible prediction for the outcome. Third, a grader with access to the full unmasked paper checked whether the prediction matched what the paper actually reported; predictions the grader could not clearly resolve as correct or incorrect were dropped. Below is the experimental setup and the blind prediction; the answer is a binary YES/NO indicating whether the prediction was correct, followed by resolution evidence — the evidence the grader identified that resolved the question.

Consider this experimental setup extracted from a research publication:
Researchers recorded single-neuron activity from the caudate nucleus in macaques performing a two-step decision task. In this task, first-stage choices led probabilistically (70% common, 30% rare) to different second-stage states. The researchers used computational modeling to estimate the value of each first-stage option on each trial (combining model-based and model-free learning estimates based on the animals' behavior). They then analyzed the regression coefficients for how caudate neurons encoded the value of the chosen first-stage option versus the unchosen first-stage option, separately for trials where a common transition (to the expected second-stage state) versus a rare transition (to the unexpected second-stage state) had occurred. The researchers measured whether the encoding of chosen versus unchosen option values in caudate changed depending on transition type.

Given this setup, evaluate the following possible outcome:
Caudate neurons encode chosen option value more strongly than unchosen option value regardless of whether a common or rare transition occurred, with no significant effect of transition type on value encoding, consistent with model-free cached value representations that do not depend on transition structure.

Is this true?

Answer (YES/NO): NO